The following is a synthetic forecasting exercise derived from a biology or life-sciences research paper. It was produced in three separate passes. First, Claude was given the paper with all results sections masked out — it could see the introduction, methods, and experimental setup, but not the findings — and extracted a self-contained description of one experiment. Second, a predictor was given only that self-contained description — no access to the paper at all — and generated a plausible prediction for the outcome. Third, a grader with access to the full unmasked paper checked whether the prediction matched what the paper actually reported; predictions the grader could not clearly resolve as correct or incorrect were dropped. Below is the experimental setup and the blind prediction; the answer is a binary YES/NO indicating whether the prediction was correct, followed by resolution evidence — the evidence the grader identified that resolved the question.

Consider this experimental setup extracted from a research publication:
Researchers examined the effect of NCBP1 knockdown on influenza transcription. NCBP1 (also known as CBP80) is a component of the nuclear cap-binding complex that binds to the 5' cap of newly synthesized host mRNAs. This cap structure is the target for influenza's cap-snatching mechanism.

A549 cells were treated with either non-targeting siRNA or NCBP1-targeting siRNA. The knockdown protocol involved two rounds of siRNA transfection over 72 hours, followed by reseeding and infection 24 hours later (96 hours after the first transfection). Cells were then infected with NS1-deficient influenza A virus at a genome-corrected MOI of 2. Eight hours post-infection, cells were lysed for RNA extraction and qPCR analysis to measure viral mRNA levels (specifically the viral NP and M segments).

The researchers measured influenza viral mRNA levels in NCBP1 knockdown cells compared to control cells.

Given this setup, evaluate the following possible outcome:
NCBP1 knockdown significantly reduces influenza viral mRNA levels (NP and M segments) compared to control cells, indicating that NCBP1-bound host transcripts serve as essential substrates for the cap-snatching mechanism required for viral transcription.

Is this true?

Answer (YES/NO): NO